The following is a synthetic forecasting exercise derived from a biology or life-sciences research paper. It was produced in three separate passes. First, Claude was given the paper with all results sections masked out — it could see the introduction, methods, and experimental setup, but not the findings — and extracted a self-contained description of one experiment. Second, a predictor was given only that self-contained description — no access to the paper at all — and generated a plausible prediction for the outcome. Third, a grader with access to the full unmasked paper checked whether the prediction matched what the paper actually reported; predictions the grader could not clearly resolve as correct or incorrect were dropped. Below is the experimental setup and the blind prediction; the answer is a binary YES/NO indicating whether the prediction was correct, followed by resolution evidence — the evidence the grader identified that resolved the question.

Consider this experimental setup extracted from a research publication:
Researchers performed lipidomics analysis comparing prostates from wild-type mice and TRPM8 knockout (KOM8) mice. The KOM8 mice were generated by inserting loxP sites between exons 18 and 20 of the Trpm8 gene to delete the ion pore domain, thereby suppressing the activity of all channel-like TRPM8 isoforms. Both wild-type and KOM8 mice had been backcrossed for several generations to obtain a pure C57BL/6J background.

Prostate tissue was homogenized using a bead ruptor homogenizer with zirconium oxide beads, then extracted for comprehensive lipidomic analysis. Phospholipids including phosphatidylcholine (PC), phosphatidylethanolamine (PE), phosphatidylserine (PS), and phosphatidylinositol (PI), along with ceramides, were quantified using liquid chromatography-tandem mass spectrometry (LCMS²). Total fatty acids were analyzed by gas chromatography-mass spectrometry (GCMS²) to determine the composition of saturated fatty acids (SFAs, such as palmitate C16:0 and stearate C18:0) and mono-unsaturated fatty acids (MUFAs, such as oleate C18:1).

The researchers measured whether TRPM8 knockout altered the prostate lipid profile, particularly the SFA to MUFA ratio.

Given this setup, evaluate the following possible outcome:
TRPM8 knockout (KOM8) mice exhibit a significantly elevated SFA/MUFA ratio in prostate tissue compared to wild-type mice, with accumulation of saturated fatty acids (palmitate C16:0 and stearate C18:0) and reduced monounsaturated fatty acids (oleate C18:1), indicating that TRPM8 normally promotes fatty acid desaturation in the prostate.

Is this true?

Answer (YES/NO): NO